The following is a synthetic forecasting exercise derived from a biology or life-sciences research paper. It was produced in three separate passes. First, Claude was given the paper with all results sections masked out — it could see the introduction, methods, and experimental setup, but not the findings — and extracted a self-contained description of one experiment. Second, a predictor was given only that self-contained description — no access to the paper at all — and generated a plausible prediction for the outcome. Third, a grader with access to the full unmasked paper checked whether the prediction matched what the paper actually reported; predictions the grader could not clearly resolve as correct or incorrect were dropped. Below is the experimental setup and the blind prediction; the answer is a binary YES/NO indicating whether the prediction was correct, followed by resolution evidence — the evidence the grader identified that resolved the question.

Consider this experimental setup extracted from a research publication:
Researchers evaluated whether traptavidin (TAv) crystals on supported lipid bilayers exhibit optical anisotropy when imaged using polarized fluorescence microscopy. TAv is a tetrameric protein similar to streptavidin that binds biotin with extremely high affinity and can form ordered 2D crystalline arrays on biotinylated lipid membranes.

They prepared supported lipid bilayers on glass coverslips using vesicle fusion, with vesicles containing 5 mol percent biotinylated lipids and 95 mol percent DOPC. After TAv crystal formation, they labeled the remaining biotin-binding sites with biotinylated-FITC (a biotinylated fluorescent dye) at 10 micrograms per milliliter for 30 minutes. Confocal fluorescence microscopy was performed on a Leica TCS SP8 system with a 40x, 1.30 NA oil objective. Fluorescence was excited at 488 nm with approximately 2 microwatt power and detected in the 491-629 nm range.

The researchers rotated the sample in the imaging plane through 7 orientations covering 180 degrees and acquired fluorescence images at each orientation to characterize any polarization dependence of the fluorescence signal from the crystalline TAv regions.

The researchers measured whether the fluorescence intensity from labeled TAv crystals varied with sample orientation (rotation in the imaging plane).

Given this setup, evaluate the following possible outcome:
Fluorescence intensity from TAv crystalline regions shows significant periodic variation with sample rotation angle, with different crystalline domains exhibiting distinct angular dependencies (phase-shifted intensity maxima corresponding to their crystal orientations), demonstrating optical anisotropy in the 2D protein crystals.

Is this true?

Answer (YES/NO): YES